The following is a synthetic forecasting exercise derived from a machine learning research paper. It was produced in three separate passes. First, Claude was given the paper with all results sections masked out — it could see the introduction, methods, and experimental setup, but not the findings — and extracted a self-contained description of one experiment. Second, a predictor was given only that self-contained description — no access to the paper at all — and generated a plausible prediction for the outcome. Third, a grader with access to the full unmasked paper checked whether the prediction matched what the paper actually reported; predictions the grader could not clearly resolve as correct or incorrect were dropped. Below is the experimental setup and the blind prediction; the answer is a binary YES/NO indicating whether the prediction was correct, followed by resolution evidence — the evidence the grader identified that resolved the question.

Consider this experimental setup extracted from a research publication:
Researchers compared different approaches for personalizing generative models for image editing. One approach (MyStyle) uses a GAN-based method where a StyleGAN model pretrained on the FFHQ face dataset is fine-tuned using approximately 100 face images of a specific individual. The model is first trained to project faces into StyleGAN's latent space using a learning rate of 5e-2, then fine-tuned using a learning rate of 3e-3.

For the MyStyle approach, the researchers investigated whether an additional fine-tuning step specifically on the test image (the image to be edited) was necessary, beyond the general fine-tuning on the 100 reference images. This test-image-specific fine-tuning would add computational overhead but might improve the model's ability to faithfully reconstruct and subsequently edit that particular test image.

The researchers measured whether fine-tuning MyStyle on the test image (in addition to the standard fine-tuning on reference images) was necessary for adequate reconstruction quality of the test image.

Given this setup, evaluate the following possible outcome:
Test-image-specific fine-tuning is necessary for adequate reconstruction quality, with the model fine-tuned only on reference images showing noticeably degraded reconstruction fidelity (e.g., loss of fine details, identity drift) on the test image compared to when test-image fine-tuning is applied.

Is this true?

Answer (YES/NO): YES